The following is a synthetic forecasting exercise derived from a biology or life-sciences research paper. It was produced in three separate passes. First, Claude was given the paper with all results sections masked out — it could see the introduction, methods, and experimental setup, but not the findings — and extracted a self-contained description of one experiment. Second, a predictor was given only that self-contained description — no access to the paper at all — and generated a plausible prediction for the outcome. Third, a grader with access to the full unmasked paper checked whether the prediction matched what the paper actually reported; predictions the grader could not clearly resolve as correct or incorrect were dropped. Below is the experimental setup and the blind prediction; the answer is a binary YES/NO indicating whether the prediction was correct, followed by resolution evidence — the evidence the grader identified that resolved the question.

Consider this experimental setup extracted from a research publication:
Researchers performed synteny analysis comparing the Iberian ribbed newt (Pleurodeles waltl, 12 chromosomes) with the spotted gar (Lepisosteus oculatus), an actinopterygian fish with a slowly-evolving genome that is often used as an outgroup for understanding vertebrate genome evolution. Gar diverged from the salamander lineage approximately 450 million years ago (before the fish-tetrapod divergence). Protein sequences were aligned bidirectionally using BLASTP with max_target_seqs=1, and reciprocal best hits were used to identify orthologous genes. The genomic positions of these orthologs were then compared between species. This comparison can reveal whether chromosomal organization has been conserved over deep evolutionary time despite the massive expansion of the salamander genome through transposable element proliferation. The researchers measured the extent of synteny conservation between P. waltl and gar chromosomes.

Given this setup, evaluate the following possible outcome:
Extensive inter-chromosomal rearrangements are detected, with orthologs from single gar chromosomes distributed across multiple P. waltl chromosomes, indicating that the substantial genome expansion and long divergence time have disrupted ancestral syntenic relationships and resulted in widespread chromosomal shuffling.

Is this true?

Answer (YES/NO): NO